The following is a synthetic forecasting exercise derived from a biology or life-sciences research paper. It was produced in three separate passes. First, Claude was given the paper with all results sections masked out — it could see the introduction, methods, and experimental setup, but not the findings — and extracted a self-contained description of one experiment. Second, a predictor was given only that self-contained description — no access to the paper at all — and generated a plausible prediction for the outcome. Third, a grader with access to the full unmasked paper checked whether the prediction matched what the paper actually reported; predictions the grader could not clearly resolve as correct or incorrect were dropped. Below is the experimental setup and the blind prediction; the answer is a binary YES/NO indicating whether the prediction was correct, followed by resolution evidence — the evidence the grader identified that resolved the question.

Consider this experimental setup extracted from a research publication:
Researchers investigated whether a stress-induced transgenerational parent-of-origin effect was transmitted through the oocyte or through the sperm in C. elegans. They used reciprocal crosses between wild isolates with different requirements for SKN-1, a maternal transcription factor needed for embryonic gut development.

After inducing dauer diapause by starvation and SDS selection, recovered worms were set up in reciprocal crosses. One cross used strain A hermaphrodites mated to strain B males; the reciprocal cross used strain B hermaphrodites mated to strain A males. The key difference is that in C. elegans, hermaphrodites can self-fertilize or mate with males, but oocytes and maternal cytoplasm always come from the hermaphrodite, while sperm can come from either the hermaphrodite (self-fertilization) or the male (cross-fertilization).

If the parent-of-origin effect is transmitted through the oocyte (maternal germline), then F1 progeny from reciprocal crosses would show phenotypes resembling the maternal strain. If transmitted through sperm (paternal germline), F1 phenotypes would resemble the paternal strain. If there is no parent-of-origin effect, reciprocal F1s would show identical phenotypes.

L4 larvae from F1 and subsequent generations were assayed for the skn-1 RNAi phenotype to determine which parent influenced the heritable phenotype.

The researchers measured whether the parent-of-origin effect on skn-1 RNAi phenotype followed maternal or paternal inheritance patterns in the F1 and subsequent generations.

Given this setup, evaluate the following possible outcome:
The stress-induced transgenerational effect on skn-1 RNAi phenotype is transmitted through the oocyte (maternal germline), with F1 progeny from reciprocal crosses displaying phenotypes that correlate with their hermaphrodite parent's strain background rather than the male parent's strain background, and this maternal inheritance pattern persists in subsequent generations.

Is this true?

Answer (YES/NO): YES